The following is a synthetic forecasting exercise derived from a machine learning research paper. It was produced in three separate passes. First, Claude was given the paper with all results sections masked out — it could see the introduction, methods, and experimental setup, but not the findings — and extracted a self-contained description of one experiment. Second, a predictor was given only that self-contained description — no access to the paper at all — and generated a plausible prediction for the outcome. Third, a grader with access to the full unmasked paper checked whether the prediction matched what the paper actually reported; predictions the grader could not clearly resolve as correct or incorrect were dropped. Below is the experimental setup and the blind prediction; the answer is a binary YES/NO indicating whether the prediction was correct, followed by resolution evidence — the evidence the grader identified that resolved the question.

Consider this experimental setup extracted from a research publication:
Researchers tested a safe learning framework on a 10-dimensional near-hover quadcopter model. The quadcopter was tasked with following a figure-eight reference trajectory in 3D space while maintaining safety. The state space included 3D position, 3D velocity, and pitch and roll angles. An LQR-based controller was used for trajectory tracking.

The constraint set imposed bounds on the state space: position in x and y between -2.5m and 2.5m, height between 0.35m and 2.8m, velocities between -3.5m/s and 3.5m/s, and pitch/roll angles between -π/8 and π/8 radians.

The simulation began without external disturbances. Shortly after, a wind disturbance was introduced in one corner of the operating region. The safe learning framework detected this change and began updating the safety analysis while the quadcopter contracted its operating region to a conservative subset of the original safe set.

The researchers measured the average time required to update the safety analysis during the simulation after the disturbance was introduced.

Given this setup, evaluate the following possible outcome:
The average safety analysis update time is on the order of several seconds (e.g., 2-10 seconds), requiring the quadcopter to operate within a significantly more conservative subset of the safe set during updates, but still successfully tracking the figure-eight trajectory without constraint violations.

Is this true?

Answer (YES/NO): NO